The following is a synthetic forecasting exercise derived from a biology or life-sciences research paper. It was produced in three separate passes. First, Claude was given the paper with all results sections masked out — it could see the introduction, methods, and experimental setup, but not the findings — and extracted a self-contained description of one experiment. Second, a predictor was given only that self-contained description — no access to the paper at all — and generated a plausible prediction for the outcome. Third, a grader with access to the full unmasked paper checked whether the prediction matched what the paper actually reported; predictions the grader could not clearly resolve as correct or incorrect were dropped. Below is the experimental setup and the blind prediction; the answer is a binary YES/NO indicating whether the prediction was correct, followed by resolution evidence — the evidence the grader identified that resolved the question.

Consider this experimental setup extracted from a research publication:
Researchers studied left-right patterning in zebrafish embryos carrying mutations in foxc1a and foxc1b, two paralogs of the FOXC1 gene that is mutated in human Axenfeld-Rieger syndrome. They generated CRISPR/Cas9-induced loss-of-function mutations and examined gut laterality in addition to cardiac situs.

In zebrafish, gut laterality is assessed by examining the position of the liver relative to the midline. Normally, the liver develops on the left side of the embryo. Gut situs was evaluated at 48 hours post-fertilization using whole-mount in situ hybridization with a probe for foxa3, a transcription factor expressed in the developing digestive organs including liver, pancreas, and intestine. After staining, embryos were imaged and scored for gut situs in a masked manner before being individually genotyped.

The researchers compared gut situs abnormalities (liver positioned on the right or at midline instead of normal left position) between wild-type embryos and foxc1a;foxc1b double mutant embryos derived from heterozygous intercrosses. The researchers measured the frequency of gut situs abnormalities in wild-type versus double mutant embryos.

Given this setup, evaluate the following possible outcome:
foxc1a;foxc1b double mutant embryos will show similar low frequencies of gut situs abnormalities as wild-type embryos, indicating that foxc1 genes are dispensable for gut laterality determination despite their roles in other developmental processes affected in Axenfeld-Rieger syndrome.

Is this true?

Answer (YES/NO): NO